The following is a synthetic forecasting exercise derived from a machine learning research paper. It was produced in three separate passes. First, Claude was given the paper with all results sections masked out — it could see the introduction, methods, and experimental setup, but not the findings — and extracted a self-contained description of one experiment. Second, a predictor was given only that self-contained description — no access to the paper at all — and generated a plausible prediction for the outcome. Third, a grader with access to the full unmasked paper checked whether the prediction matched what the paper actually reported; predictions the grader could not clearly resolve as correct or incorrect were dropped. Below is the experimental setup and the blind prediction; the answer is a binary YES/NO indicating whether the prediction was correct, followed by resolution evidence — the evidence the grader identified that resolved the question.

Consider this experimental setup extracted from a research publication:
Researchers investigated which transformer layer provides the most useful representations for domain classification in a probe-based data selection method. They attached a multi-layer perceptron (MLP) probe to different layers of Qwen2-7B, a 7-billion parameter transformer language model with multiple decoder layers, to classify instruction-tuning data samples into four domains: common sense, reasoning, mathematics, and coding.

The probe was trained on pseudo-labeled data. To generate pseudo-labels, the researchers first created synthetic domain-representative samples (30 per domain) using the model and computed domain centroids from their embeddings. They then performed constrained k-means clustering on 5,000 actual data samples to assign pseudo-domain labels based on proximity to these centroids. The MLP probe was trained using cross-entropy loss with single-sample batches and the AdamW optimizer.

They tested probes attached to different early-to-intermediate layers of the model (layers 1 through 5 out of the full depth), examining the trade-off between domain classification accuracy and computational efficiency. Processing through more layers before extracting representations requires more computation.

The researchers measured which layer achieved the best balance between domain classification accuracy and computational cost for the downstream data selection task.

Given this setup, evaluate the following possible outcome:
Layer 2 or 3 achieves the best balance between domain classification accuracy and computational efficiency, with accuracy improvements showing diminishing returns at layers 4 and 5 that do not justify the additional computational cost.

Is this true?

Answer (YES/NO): NO